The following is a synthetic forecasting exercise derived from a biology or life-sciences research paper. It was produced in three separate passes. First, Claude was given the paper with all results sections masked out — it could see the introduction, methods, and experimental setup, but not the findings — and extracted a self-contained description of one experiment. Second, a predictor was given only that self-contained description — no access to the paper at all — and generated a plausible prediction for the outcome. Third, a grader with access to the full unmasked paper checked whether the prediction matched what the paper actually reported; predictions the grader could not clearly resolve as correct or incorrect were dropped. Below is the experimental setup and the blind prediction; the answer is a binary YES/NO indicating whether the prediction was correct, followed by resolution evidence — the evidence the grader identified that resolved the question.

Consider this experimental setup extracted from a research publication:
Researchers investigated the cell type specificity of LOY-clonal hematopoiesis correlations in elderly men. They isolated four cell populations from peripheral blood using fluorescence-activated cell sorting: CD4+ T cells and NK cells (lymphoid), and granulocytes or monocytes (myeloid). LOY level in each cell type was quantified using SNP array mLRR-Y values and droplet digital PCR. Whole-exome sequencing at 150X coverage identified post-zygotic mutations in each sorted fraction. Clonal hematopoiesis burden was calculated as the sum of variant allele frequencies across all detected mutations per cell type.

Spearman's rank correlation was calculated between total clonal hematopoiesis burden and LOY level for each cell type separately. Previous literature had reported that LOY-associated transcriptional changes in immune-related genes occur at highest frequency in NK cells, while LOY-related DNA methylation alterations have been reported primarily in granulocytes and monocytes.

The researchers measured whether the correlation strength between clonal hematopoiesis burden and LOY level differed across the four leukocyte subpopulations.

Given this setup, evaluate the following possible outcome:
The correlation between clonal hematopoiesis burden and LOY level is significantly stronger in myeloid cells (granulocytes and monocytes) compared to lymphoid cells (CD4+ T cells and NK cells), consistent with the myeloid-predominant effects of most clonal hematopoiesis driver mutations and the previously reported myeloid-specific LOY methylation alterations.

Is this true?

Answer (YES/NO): YES